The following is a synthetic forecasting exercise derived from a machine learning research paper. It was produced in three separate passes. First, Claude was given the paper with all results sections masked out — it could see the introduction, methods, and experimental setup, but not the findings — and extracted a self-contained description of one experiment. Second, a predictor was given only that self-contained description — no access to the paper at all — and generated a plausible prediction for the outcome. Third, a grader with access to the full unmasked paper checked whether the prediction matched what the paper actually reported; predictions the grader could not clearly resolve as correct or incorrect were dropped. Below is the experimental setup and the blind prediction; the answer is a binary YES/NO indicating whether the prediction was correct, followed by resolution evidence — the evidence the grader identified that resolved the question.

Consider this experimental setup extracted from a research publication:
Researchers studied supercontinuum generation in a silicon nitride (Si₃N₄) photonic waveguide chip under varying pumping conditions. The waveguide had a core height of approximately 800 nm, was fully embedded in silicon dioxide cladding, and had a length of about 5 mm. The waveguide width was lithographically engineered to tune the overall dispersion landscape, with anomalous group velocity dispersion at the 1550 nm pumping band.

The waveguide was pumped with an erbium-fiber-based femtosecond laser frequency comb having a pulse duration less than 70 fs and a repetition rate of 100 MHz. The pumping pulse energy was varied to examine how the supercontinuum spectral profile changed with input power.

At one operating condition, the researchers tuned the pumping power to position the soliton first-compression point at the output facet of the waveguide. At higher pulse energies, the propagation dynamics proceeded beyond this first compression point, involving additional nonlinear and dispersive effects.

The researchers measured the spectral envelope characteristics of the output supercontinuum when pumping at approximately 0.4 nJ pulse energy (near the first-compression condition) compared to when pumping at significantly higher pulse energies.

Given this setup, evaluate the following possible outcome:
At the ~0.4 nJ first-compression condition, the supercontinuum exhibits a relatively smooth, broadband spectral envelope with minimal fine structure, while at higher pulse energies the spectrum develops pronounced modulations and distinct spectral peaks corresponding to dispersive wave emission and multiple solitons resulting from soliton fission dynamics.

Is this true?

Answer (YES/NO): YES